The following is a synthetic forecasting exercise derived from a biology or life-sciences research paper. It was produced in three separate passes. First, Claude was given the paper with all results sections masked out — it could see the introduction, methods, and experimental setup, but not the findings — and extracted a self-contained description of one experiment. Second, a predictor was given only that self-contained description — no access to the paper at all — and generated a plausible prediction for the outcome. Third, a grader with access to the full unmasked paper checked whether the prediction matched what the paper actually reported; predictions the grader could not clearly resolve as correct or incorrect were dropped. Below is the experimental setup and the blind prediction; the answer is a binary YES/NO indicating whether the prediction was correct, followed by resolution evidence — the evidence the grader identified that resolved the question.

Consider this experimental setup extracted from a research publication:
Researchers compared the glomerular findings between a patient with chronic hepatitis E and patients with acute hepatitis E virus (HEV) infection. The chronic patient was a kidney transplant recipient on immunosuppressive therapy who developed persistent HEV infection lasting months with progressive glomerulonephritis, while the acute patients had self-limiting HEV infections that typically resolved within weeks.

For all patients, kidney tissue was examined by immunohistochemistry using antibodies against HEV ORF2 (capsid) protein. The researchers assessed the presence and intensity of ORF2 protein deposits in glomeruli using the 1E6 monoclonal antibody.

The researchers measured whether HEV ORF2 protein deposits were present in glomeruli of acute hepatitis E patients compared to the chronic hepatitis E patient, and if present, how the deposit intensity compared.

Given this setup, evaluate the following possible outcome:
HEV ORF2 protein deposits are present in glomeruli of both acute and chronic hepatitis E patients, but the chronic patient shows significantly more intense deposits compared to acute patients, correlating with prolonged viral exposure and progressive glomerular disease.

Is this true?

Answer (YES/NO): YES